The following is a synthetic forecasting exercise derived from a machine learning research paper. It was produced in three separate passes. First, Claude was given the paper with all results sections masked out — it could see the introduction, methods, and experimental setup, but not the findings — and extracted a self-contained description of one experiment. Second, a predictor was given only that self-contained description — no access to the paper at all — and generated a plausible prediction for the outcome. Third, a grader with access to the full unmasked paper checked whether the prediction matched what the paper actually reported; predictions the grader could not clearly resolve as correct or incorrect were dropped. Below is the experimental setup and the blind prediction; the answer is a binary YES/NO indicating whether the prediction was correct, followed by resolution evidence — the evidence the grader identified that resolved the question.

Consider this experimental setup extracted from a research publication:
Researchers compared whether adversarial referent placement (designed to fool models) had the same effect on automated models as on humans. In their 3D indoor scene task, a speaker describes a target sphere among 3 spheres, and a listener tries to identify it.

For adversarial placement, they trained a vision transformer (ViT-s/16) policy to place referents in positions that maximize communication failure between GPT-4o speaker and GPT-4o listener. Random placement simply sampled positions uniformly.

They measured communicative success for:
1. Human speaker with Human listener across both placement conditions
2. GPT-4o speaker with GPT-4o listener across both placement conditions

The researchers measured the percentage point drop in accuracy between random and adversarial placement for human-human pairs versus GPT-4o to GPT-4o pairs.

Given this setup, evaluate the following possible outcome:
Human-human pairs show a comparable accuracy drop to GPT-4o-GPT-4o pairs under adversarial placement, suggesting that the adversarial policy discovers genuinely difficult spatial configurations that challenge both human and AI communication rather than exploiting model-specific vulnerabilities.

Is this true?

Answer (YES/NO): YES